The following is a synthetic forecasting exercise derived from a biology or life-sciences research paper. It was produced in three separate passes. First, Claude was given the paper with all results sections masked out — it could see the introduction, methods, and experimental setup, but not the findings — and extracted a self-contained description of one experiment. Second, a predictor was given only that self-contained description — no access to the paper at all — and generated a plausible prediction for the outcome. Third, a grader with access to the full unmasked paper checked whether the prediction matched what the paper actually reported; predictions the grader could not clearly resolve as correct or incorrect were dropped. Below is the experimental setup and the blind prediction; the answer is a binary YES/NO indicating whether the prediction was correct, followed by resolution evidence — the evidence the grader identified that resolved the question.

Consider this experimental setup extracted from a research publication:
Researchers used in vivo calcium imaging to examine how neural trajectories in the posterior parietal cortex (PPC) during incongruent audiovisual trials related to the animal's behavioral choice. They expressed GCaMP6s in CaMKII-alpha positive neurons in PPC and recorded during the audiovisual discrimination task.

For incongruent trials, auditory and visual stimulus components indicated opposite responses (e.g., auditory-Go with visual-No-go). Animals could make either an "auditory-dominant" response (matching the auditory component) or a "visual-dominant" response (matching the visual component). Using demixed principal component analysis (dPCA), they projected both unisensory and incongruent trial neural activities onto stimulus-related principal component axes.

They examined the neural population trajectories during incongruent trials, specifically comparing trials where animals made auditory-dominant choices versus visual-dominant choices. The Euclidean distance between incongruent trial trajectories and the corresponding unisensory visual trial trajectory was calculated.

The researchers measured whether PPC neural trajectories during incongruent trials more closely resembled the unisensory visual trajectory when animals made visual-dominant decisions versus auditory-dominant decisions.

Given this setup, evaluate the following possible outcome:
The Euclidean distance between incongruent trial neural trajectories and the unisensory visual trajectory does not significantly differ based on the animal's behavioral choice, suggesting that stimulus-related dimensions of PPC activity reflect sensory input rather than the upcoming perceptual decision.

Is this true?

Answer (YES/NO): NO